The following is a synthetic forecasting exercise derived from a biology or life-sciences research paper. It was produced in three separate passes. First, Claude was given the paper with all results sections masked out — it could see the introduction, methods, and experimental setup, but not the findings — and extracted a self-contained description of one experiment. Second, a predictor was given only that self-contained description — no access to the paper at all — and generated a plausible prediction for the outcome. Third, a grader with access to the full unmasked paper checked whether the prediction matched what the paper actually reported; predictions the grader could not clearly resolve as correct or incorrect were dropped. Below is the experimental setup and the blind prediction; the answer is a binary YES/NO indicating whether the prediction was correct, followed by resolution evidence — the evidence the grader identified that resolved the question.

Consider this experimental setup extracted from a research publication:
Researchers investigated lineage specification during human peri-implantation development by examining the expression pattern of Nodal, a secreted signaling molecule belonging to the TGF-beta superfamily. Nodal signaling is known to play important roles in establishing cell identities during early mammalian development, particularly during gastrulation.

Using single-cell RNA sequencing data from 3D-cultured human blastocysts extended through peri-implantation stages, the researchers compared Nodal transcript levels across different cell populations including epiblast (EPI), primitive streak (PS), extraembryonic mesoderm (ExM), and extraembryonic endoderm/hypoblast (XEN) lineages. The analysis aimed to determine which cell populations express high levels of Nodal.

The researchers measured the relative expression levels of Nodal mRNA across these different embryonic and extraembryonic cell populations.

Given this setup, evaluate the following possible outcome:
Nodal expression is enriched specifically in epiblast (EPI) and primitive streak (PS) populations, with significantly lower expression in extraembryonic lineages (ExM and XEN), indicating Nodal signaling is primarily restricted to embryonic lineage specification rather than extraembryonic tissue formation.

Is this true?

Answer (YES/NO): NO